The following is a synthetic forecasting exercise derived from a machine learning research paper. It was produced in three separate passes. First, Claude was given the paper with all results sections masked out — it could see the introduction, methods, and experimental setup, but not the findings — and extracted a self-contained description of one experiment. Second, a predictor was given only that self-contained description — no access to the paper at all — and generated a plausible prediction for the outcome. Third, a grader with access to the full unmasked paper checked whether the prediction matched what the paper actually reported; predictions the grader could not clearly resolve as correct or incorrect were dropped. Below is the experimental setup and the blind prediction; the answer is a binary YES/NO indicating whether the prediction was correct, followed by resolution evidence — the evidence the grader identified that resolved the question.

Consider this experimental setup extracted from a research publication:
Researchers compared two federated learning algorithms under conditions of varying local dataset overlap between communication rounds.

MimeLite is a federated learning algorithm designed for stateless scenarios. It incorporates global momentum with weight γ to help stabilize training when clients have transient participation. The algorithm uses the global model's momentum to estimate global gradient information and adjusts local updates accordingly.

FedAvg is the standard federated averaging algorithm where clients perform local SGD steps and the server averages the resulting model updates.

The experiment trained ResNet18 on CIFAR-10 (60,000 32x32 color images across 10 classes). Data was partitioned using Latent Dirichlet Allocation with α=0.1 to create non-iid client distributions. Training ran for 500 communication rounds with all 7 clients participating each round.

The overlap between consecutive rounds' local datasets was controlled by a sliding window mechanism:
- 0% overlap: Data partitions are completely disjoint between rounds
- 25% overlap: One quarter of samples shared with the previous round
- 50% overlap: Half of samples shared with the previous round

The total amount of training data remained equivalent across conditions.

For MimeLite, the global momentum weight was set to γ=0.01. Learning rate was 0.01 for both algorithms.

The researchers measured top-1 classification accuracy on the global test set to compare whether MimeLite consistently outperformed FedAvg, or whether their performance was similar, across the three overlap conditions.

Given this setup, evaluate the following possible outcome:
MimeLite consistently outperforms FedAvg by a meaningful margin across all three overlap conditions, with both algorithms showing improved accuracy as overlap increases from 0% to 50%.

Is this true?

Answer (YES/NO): NO